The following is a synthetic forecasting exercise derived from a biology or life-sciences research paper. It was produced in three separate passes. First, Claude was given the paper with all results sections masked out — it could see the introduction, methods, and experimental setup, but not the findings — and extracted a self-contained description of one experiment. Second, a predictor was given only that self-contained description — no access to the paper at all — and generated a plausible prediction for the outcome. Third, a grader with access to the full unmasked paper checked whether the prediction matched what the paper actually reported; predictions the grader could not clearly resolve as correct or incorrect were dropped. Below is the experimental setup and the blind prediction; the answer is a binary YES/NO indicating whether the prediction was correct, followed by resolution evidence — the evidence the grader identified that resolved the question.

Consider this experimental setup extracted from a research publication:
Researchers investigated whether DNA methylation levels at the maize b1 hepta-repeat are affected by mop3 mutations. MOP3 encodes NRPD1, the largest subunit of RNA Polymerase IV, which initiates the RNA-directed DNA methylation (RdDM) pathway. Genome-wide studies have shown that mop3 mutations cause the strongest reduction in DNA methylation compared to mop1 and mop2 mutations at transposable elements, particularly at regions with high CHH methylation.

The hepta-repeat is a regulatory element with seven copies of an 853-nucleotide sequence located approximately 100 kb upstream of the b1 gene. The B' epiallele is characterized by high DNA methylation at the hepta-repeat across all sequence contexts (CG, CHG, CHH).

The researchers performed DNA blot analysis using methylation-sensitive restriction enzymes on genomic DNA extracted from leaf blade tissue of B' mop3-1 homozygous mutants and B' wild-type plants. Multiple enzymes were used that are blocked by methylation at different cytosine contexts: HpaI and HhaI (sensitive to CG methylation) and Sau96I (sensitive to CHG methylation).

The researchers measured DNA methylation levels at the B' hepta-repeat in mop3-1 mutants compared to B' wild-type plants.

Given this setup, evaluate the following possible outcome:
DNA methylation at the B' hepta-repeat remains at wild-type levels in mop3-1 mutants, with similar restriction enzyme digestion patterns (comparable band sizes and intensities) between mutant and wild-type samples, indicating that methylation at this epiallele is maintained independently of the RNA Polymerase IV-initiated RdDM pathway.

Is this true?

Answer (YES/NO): NO